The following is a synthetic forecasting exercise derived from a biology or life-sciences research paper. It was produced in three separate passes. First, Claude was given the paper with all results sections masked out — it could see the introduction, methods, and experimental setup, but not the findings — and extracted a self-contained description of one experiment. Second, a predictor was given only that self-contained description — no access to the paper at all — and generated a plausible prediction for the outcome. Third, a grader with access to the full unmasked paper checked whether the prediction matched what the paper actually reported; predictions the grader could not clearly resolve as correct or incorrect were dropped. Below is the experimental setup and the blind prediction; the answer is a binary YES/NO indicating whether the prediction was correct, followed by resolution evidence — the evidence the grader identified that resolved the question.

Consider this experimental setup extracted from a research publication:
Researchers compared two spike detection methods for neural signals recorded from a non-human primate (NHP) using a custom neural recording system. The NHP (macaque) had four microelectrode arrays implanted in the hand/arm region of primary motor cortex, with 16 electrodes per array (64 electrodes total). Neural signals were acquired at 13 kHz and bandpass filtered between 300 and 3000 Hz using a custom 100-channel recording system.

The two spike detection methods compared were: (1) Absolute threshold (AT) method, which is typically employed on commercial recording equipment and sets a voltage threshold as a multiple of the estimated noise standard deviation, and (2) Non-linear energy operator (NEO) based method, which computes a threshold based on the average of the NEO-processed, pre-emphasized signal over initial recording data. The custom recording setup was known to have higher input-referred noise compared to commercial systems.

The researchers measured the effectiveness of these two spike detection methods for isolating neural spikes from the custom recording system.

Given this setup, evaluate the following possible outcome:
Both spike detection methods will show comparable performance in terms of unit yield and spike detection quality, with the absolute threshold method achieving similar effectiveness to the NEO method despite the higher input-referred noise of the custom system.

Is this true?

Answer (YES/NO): NO